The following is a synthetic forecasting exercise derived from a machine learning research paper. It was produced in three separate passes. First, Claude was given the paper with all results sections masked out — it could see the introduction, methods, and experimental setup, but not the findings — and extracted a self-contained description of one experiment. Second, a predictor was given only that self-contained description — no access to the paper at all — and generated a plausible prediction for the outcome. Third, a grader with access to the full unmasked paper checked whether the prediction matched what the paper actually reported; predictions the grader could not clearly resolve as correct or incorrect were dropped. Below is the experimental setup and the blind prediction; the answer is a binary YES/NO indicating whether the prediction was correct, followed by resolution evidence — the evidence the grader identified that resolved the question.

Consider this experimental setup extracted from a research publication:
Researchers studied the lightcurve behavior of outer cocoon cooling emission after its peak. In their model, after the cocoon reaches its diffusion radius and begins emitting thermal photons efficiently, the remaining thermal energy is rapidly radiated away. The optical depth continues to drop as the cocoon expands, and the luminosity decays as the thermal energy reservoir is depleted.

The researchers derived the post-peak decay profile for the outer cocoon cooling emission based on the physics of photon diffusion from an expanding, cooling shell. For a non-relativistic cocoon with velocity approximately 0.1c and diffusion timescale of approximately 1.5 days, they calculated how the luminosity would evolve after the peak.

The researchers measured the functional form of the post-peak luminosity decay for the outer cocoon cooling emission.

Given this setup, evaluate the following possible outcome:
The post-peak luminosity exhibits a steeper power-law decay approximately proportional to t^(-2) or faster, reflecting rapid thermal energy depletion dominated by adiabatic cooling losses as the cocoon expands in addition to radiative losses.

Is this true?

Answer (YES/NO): NO